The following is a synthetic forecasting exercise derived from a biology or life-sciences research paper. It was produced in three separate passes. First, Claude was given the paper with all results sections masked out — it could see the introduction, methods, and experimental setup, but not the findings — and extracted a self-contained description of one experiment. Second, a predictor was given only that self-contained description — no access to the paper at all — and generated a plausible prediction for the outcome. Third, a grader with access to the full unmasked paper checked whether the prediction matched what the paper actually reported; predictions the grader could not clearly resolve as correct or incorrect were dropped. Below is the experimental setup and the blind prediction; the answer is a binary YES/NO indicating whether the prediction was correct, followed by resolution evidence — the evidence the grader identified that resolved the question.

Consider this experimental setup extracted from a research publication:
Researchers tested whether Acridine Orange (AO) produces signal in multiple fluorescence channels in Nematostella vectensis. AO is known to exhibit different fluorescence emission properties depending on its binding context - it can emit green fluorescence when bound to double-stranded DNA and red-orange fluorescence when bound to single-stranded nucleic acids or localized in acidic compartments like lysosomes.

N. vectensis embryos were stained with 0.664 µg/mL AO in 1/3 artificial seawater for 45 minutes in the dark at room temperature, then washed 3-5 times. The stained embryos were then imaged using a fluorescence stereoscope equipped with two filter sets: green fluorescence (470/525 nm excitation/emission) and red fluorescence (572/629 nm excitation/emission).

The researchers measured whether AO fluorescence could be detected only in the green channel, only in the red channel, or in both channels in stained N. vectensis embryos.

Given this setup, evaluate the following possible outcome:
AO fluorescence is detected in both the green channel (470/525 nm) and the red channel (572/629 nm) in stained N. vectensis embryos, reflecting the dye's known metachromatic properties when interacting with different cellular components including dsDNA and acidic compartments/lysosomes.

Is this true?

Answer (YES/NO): NO